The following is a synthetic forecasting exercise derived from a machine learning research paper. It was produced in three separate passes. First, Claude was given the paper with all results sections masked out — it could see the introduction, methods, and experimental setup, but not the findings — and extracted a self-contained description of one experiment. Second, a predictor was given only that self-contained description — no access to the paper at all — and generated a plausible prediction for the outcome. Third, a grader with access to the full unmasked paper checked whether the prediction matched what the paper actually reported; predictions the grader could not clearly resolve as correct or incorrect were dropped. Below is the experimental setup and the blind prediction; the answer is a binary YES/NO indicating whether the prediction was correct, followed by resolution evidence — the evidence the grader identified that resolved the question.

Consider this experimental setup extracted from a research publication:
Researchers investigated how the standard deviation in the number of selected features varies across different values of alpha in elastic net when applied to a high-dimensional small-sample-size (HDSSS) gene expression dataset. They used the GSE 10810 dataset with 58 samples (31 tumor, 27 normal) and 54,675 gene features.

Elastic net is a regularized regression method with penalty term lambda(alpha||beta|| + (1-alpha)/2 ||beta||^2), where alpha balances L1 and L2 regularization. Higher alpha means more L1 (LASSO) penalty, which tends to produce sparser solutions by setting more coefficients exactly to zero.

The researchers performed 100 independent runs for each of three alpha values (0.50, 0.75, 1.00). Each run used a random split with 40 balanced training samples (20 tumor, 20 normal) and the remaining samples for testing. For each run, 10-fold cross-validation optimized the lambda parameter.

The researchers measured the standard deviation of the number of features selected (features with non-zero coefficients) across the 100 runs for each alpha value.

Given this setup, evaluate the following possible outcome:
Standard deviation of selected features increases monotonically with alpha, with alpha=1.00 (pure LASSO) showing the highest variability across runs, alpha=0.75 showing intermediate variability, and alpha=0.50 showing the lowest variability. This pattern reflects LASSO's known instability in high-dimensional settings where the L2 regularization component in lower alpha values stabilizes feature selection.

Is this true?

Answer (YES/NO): YES